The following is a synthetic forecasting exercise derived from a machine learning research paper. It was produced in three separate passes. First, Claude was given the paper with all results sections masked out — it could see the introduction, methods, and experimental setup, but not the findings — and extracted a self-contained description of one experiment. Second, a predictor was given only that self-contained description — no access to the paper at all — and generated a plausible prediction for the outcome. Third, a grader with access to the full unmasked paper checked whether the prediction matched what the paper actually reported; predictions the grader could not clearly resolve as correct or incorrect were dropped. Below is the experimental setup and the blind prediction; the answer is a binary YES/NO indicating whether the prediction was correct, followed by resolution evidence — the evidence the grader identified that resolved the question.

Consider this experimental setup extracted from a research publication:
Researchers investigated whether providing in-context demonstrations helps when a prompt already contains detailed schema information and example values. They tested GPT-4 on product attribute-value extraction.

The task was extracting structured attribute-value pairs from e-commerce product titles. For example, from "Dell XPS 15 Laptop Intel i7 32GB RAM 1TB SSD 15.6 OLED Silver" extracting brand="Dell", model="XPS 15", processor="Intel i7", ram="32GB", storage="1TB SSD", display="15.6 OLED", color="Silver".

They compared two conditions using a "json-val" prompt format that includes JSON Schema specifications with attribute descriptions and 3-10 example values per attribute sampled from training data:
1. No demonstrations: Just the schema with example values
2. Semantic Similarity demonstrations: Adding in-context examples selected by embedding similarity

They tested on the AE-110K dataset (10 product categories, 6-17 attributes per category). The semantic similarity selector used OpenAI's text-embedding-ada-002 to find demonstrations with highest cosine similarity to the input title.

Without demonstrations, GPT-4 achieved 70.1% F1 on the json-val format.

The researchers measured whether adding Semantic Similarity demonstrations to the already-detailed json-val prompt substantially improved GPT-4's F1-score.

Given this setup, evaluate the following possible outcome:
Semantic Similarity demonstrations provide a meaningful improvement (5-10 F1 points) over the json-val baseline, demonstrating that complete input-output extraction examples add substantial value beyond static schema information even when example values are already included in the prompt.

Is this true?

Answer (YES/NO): NO